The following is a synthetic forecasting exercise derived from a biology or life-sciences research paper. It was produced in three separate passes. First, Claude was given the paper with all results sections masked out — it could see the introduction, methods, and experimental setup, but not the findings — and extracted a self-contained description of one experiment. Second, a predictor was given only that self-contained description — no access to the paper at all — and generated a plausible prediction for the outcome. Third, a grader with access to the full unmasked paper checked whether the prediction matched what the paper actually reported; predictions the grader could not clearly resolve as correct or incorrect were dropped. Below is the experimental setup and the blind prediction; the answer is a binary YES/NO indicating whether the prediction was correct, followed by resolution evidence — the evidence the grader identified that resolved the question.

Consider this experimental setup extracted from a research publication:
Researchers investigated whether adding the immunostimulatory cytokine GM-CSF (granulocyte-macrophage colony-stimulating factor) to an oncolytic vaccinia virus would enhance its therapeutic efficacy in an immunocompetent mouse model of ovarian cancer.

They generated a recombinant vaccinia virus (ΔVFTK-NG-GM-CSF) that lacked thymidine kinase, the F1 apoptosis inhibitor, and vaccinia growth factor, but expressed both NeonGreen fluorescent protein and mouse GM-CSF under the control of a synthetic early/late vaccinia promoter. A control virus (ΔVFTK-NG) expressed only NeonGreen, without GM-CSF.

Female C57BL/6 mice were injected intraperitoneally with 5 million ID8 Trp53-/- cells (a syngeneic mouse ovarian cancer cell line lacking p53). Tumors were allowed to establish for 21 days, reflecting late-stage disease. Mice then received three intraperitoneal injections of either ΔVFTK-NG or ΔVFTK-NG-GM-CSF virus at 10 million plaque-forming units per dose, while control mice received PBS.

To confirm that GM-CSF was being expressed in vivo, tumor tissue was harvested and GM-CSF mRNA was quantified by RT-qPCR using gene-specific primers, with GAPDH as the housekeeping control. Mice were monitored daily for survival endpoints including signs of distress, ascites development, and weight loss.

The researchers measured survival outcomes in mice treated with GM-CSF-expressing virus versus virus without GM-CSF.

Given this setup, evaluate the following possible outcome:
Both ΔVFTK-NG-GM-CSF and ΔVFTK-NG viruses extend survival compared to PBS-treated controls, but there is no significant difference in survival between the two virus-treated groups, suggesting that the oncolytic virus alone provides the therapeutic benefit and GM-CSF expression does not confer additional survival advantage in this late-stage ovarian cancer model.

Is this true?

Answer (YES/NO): NO